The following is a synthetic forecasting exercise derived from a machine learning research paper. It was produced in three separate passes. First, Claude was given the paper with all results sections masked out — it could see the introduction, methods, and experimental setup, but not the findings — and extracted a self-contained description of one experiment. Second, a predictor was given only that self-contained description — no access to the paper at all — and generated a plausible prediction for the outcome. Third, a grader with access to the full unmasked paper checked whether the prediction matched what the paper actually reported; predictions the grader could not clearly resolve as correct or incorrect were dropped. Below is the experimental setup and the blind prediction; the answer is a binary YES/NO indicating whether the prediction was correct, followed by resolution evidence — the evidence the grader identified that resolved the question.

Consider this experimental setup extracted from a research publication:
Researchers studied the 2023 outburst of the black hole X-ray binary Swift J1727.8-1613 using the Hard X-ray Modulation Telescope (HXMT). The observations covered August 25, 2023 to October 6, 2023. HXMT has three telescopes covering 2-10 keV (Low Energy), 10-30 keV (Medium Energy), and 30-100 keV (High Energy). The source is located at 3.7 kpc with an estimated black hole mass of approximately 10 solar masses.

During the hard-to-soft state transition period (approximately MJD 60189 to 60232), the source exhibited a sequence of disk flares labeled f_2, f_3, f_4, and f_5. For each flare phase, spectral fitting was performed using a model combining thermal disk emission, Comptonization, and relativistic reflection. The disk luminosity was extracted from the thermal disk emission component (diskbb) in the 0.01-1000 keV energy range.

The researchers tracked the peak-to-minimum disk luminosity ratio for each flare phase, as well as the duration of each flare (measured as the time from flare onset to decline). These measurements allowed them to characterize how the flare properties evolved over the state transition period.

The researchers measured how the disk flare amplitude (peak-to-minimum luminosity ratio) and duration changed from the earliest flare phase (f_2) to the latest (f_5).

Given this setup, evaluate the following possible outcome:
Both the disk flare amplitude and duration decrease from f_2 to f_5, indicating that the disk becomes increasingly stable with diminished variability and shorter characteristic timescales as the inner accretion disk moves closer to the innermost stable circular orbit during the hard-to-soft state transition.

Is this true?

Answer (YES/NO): YES